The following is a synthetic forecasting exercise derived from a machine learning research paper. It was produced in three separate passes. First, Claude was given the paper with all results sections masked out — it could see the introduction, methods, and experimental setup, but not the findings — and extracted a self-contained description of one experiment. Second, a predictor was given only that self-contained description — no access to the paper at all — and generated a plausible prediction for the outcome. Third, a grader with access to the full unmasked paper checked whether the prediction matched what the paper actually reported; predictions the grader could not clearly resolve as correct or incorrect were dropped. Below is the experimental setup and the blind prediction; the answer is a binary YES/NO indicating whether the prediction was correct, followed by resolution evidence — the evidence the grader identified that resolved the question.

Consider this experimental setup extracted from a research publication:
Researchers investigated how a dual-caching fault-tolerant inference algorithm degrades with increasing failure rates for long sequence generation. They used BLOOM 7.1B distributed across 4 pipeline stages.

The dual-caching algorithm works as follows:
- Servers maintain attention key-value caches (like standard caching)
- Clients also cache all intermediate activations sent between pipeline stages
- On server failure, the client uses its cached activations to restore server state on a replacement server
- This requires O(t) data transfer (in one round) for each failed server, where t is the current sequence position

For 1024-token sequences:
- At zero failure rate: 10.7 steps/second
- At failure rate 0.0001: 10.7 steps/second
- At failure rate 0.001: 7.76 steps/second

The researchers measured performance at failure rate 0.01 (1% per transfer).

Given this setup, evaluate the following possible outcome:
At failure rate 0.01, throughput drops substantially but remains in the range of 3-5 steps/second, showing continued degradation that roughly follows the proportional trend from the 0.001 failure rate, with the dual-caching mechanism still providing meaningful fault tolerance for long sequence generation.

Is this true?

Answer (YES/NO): NO